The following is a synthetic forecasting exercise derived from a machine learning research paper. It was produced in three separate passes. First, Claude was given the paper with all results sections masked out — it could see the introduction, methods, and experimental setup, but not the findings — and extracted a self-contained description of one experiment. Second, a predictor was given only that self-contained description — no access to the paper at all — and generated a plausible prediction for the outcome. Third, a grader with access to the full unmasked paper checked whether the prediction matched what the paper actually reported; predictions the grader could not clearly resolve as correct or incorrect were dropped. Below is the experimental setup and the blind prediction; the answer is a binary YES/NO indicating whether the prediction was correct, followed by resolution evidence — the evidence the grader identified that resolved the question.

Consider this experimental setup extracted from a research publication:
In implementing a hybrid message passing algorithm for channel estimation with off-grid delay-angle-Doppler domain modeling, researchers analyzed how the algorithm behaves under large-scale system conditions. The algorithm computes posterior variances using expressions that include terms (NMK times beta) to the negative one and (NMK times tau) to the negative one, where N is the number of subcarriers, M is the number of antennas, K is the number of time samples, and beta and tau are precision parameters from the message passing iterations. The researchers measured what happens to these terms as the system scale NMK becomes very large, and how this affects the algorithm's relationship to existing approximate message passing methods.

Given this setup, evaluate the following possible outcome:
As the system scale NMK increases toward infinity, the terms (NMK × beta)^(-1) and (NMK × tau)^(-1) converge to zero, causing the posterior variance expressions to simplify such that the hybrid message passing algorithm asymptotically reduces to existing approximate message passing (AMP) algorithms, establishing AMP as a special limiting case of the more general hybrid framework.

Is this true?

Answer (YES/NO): YES